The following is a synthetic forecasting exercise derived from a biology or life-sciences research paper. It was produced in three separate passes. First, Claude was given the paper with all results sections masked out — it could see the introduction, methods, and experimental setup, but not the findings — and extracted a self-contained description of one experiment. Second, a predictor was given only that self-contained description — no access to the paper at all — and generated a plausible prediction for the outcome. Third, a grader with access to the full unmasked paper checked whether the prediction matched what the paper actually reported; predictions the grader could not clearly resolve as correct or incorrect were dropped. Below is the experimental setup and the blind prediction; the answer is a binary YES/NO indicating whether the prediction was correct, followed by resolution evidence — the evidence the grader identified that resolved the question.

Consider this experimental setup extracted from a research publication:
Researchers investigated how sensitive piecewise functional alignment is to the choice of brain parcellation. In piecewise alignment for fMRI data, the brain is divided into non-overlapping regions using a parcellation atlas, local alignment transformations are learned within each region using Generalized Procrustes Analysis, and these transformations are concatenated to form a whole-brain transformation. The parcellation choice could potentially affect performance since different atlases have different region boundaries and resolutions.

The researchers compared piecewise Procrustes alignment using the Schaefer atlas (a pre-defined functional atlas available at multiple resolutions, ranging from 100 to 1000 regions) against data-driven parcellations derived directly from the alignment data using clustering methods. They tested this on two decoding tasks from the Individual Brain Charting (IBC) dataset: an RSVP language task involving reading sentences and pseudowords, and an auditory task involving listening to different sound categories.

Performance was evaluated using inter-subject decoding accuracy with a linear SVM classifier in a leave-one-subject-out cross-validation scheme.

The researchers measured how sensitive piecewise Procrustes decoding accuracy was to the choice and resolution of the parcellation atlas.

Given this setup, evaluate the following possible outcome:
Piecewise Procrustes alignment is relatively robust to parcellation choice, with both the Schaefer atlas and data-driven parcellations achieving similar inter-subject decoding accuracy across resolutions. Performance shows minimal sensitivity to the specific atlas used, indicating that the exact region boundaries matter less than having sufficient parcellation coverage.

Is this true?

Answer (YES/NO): YES